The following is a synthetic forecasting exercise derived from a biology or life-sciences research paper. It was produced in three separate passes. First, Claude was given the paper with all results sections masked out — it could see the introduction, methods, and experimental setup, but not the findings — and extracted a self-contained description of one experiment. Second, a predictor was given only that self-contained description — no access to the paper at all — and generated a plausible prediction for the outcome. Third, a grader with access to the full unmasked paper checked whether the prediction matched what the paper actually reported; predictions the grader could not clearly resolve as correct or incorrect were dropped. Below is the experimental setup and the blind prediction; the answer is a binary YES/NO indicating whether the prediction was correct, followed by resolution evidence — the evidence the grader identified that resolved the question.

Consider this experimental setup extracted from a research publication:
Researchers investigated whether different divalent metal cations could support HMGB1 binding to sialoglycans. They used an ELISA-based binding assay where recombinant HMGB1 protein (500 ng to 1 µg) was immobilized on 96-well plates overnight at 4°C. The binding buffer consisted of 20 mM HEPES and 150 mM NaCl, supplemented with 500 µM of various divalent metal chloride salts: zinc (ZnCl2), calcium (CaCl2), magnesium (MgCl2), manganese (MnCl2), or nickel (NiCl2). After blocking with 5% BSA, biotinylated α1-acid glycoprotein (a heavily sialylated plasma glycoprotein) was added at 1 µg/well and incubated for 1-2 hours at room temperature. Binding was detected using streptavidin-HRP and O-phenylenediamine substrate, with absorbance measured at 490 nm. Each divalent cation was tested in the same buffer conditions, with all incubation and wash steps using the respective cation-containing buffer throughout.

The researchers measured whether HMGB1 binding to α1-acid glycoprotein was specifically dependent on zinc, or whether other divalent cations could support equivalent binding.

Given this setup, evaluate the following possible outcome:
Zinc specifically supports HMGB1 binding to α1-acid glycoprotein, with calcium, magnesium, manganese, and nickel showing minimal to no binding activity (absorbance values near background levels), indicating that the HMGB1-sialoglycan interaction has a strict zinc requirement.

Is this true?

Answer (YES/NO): YES